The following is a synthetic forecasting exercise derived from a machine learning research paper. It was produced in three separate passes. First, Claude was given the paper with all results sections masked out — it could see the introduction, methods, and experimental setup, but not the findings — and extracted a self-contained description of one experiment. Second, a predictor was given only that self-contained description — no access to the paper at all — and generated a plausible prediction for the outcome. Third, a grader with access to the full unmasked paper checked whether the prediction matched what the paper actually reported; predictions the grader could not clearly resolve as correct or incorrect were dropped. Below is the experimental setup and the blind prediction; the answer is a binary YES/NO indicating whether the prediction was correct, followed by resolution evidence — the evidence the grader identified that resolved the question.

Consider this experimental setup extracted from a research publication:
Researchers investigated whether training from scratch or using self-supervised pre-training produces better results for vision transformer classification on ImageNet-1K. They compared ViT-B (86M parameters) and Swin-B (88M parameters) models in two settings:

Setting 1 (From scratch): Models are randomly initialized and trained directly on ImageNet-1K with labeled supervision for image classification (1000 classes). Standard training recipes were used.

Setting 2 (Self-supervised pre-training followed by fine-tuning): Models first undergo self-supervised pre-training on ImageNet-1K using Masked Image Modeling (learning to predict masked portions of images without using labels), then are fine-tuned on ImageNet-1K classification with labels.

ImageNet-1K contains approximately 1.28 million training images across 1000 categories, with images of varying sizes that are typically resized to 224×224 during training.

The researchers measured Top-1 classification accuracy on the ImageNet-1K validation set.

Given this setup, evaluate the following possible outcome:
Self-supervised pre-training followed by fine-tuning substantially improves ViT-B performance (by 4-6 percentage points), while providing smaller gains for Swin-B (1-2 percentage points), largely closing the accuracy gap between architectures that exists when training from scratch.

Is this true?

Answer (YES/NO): NO